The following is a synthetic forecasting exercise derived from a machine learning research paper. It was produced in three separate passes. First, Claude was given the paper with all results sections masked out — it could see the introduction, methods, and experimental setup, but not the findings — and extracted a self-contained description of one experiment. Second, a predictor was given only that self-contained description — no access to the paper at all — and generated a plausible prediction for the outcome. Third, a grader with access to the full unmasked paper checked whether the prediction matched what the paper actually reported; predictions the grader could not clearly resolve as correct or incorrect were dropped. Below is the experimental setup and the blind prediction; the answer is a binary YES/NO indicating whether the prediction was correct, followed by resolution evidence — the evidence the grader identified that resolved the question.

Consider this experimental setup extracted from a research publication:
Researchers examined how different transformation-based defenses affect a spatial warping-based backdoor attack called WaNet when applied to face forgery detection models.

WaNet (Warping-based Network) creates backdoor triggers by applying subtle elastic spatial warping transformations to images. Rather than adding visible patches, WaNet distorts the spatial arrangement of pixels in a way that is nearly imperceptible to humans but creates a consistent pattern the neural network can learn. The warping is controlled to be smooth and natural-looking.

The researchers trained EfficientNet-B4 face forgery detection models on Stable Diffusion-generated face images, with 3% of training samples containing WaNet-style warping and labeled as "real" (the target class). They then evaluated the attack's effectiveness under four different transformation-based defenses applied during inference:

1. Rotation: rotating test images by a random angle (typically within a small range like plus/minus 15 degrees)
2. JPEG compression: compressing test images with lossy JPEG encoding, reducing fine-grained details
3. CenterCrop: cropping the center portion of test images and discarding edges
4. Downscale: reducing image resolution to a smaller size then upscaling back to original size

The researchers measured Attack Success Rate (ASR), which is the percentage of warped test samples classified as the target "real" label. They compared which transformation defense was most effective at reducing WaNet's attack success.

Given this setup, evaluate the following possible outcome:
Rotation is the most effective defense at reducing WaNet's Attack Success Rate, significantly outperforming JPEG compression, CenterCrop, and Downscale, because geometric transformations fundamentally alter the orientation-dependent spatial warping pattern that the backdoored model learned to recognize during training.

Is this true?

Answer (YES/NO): YES